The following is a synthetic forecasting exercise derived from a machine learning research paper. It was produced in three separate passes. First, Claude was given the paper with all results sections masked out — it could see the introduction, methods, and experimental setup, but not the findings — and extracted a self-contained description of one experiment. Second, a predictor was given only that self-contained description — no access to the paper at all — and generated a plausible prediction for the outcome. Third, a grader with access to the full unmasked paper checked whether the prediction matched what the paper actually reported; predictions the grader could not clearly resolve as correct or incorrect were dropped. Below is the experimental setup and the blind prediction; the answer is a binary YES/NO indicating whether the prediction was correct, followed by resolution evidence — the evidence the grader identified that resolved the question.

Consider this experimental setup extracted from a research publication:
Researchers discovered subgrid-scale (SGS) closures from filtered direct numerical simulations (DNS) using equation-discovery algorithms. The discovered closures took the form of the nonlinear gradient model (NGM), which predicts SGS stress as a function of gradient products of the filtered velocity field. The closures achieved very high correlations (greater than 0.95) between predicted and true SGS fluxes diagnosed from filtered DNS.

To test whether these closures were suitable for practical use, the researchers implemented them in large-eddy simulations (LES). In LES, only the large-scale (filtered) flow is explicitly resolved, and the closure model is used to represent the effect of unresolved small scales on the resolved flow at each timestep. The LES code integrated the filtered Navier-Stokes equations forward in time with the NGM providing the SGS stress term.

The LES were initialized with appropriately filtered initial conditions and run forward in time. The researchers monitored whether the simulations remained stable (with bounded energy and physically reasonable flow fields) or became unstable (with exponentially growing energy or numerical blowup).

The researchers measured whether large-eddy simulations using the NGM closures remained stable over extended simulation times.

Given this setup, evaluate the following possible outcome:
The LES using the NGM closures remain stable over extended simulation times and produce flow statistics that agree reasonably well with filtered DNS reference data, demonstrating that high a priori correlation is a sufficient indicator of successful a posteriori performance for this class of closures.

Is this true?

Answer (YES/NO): NO